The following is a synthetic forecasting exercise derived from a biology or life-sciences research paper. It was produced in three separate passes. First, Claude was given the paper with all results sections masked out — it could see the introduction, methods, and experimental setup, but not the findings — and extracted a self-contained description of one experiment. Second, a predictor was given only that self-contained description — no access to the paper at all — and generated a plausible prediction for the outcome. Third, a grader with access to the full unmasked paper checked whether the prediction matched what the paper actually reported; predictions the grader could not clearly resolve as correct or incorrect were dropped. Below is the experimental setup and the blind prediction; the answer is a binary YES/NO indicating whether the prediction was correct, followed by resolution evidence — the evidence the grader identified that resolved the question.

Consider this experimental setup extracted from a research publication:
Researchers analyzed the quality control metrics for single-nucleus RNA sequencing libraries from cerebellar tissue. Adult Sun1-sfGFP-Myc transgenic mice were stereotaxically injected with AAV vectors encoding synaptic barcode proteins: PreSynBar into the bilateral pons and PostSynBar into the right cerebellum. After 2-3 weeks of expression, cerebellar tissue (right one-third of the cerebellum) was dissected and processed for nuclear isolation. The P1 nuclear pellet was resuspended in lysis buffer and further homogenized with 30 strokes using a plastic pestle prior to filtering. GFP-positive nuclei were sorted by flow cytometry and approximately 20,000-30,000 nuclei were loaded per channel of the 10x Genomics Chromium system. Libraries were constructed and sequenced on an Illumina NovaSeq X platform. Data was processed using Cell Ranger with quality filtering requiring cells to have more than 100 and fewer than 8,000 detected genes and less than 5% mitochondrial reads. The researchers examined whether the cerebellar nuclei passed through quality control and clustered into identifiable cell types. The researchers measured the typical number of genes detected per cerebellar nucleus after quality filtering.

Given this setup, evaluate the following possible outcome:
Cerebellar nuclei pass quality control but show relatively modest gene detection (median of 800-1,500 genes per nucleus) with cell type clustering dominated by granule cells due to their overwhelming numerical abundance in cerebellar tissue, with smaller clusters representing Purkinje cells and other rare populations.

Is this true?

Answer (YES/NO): NO